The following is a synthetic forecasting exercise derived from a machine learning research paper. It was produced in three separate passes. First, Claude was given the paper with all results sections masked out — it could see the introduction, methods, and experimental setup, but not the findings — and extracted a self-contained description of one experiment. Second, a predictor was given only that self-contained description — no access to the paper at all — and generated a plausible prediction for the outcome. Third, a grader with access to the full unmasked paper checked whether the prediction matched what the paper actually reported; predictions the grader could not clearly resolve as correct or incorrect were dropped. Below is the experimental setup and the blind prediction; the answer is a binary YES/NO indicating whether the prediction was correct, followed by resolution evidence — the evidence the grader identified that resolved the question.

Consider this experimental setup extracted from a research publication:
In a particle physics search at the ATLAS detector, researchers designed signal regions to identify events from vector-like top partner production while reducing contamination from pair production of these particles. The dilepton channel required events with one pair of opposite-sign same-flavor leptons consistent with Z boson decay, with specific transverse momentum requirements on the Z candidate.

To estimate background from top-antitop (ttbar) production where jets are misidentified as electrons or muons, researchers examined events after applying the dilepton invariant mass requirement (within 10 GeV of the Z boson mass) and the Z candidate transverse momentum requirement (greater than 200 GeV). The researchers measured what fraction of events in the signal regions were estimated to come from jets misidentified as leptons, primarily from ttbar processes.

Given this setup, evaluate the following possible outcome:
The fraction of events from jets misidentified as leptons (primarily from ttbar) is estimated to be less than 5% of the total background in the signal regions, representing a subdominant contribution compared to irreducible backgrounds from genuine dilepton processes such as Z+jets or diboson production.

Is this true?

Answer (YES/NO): YES